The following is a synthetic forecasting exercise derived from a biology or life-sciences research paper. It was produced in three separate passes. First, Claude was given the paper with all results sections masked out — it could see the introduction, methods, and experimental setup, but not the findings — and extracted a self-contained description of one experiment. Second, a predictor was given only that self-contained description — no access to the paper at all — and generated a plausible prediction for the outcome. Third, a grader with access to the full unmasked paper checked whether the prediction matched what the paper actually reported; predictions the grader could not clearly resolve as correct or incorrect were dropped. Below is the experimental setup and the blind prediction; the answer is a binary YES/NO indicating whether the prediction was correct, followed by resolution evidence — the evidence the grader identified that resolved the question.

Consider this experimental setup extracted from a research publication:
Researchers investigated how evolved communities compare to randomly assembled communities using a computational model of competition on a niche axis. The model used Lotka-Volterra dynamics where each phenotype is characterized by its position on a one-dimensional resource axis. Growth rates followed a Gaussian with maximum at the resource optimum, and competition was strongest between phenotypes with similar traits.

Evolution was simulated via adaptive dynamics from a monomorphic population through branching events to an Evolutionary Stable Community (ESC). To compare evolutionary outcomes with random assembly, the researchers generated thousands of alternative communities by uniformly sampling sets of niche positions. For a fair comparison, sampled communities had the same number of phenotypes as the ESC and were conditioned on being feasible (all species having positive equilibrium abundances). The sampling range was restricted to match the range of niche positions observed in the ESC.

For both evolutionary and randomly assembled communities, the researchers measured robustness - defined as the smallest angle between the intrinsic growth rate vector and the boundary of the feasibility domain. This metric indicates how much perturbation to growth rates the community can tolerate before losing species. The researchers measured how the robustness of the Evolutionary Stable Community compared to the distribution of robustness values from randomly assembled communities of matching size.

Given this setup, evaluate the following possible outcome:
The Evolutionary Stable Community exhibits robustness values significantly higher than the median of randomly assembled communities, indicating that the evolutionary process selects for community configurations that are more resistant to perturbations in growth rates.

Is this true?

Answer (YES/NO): YES